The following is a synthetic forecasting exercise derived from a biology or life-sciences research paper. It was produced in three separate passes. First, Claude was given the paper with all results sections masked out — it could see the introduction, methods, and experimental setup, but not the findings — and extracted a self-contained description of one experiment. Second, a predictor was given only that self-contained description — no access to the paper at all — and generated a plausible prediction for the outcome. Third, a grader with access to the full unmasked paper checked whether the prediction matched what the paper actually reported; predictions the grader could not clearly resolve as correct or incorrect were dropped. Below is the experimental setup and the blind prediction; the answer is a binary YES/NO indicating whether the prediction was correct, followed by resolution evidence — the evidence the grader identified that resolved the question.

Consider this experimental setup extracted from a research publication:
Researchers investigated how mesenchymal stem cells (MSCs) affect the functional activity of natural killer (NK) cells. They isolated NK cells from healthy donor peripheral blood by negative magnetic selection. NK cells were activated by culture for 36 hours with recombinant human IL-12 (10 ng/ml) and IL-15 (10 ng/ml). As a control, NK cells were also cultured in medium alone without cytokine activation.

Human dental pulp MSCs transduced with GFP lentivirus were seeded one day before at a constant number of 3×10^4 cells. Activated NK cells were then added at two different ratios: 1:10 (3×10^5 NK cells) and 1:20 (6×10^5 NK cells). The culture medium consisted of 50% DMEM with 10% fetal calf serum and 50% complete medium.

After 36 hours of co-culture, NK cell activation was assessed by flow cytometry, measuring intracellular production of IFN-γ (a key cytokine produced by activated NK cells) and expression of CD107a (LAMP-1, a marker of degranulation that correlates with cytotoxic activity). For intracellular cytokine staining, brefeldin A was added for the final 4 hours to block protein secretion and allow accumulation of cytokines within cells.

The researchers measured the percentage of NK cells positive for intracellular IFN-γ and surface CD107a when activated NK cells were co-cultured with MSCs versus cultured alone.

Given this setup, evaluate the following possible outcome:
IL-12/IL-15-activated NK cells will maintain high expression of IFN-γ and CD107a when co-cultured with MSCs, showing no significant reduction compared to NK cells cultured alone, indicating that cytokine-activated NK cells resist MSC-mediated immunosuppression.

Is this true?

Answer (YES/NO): NO